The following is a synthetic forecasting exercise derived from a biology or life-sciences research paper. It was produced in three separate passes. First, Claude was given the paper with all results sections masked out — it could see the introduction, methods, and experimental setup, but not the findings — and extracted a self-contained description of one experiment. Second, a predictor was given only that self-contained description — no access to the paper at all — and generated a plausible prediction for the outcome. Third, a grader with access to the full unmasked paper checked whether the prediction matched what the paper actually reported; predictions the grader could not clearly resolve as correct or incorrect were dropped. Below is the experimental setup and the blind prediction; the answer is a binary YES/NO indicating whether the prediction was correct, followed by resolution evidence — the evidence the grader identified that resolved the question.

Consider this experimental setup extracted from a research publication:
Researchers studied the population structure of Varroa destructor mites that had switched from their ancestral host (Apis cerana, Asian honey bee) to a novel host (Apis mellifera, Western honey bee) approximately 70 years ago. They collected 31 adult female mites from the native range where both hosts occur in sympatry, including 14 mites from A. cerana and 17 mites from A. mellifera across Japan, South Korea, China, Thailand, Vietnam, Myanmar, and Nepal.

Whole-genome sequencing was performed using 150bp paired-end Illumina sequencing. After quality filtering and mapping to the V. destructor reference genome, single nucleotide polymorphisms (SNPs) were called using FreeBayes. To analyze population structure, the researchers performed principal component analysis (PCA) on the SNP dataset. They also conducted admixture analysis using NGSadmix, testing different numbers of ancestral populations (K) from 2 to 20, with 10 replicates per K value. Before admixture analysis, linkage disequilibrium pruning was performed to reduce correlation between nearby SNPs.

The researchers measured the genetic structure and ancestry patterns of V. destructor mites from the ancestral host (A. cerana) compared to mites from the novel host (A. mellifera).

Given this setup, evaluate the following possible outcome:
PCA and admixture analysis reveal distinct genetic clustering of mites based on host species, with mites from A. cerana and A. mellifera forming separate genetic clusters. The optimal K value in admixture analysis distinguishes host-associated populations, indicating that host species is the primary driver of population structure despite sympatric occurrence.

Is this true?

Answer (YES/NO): NO